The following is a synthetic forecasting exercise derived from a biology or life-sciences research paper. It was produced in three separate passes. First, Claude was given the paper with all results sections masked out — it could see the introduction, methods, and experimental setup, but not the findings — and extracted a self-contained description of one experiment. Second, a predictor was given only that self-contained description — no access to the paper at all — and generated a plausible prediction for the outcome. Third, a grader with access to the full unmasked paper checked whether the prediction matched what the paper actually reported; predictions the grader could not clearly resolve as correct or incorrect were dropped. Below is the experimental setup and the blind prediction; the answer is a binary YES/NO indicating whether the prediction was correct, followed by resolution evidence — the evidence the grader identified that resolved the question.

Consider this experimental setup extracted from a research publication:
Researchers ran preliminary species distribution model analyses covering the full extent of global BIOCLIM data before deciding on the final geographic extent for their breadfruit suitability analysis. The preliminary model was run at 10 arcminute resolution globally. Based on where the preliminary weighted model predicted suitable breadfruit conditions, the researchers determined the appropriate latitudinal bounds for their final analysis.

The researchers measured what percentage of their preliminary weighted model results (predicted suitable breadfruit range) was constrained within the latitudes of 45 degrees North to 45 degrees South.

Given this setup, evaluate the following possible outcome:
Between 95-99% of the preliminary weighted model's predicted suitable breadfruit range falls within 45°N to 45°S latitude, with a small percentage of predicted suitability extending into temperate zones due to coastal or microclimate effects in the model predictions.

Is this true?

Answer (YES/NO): YES